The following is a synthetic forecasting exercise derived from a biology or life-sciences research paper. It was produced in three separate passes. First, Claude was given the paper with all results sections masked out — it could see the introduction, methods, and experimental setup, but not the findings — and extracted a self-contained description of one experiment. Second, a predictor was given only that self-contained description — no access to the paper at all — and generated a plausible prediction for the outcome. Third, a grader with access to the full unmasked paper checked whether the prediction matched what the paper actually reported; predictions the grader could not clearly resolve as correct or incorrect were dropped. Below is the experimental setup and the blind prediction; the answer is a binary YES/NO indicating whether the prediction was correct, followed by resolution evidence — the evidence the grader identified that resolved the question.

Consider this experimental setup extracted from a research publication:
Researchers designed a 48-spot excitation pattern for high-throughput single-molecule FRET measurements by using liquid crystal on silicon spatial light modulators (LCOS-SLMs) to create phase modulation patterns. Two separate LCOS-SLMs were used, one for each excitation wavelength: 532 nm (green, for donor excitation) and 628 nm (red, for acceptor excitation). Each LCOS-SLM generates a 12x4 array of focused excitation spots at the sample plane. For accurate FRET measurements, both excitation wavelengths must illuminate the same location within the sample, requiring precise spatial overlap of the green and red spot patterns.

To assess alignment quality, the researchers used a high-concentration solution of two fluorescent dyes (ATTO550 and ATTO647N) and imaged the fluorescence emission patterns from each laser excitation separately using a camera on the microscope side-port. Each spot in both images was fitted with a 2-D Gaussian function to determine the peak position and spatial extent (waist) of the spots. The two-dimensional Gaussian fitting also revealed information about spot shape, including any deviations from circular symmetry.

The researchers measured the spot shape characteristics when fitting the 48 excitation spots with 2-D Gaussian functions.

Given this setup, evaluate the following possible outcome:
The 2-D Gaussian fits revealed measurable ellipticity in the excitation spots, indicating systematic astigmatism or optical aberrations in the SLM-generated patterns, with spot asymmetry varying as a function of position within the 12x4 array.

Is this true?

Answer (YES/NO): YES